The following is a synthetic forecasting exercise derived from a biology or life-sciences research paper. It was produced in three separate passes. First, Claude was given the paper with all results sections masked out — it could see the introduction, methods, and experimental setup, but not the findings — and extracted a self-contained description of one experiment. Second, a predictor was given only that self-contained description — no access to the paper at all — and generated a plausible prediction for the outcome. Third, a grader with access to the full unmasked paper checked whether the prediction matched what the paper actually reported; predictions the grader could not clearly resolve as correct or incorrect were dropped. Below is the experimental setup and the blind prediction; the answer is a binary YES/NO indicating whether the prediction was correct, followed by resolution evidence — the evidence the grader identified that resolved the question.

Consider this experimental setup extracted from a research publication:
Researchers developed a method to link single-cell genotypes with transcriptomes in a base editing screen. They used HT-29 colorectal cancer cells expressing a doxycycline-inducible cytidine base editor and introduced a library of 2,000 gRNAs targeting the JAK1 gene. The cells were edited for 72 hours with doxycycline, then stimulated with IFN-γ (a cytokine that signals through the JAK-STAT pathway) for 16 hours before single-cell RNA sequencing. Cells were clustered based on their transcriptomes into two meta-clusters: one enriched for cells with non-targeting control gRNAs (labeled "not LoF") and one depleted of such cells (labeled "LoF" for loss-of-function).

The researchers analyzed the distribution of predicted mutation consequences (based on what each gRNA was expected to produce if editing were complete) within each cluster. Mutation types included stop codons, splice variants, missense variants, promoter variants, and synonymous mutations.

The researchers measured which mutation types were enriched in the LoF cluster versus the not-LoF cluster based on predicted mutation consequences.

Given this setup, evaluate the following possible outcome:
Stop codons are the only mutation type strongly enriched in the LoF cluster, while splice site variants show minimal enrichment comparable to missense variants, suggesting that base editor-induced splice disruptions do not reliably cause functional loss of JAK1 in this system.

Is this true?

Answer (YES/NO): NO